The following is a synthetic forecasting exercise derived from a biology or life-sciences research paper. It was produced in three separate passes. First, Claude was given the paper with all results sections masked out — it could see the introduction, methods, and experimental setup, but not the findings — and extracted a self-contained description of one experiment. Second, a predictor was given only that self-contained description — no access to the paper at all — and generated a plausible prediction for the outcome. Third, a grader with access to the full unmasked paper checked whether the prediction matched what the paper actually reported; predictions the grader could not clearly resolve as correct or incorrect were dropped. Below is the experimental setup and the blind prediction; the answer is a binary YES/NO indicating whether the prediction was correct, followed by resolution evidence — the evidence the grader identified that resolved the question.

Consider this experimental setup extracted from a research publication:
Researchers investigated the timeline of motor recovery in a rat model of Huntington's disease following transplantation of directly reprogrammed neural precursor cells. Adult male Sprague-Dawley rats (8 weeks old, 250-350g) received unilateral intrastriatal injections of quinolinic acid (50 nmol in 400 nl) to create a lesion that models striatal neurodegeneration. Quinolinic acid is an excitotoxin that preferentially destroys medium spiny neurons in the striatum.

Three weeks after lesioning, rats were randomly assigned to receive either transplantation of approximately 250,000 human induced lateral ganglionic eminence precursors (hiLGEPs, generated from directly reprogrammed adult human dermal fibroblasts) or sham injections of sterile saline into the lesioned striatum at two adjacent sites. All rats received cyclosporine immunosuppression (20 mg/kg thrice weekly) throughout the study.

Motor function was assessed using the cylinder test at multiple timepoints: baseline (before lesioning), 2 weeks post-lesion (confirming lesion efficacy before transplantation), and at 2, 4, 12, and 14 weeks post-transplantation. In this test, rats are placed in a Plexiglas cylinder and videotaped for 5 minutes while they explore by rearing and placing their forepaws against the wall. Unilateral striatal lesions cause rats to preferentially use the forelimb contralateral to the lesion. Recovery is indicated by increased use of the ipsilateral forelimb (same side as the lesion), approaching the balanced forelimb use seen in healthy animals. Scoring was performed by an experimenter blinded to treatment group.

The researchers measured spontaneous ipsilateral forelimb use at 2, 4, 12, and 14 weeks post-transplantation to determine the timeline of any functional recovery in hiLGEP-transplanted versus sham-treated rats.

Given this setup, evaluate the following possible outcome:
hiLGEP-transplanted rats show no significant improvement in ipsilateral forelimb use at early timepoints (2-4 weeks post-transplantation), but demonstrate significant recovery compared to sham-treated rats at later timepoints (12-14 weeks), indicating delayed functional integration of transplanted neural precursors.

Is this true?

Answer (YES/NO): NO